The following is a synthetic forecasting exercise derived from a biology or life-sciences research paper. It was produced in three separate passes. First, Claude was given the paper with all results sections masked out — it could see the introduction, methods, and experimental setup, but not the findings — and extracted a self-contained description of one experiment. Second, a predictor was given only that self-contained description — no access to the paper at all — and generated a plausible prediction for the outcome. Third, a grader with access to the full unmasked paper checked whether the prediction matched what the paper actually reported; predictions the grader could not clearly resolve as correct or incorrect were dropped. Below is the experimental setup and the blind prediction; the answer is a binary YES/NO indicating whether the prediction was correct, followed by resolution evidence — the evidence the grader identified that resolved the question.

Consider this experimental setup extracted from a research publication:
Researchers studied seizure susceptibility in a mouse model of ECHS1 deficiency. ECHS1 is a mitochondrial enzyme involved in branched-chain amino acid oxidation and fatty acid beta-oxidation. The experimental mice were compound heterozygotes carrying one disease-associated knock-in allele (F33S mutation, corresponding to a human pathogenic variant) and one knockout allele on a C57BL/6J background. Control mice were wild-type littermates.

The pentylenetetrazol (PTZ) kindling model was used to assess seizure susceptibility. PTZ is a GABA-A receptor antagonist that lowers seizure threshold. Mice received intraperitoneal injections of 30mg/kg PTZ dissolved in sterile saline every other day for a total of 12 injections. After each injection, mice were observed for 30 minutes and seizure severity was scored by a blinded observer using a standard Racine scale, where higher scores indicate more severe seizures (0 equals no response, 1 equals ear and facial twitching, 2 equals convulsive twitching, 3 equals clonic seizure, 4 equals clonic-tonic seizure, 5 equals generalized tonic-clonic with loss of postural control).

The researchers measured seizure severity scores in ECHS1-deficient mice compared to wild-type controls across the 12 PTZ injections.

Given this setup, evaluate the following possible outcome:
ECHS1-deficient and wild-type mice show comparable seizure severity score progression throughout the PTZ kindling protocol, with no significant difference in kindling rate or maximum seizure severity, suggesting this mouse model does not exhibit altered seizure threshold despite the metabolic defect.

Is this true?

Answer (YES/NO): NO